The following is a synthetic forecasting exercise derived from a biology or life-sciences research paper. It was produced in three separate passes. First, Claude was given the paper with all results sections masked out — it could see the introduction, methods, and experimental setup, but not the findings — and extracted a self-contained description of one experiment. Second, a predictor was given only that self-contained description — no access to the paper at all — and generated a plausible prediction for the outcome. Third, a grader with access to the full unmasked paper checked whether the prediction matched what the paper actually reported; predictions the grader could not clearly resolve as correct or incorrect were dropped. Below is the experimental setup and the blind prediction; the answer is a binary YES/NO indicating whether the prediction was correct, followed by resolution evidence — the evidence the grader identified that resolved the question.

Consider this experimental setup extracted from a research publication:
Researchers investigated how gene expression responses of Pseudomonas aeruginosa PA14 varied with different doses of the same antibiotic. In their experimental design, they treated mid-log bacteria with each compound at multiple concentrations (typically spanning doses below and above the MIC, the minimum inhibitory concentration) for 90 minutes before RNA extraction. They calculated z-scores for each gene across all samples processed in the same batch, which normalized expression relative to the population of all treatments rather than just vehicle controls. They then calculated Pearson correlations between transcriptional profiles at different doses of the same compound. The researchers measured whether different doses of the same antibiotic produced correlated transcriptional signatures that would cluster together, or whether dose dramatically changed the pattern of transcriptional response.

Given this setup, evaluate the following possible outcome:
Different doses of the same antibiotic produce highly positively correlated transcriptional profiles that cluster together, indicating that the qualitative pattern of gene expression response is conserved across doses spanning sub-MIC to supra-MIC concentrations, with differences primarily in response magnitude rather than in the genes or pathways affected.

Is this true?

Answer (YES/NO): NO